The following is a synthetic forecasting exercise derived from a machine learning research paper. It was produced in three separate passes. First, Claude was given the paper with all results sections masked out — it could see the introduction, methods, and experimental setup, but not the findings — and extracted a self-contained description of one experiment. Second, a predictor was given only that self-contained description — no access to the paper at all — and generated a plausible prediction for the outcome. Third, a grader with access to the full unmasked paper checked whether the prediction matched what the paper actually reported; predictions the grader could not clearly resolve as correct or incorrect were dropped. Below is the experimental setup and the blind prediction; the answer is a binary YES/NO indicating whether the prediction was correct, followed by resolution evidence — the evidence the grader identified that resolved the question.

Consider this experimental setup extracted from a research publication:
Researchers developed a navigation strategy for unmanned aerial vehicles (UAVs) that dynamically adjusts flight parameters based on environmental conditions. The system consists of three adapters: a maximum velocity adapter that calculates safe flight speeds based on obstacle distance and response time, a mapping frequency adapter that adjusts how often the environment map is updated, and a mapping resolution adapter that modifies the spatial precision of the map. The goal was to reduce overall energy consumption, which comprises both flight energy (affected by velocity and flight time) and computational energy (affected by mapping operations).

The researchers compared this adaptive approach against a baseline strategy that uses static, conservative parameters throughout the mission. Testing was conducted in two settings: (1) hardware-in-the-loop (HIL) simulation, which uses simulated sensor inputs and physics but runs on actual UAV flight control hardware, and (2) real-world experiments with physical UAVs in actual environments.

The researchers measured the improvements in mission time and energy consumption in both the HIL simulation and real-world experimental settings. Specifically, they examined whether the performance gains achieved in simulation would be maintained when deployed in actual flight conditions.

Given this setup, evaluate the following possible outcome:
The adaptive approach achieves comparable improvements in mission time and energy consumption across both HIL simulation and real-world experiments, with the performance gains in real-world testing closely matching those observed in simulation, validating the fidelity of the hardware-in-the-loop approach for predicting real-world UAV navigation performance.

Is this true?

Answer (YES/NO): NO